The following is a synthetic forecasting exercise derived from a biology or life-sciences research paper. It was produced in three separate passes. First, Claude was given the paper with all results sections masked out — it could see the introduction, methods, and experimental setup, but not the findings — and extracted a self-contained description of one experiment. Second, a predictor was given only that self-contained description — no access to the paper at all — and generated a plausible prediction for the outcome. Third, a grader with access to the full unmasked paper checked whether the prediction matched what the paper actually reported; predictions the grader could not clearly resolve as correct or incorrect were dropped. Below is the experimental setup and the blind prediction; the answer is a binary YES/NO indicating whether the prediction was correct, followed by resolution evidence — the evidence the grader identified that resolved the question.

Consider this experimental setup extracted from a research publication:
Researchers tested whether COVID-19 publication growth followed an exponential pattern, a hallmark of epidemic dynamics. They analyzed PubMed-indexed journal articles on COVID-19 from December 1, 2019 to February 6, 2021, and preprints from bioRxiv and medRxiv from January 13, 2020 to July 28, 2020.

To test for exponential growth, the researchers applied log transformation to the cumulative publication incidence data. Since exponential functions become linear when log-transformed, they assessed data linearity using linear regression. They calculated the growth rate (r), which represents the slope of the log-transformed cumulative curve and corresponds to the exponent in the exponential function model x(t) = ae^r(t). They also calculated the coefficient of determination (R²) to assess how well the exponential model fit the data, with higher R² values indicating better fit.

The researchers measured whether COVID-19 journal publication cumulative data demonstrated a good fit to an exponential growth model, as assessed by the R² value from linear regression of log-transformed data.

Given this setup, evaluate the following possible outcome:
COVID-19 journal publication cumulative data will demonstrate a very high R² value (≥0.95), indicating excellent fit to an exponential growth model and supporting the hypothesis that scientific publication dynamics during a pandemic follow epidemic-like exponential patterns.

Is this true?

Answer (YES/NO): YES